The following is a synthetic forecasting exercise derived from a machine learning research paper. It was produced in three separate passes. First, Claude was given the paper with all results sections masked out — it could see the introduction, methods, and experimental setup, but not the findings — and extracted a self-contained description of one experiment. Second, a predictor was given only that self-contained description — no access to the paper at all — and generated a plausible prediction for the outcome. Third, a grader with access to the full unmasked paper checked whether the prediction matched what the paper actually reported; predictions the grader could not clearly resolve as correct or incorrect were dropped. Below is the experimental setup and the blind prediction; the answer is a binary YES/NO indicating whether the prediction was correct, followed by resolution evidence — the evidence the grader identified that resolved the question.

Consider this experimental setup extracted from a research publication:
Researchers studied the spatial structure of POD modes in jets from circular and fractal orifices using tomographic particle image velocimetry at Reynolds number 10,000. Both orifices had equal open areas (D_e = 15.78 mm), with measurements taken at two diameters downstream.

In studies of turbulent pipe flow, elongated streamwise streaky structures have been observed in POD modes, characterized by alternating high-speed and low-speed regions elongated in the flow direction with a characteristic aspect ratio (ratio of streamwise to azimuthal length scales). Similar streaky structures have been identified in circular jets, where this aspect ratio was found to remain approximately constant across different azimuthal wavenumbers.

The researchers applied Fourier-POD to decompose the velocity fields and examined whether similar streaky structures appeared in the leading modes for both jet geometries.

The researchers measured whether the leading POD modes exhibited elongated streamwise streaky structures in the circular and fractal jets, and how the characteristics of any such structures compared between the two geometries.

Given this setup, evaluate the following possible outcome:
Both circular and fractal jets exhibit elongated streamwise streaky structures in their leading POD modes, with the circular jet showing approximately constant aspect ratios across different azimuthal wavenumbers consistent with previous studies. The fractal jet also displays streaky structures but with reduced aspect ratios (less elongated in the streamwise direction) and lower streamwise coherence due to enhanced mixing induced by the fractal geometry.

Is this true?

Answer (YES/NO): NO